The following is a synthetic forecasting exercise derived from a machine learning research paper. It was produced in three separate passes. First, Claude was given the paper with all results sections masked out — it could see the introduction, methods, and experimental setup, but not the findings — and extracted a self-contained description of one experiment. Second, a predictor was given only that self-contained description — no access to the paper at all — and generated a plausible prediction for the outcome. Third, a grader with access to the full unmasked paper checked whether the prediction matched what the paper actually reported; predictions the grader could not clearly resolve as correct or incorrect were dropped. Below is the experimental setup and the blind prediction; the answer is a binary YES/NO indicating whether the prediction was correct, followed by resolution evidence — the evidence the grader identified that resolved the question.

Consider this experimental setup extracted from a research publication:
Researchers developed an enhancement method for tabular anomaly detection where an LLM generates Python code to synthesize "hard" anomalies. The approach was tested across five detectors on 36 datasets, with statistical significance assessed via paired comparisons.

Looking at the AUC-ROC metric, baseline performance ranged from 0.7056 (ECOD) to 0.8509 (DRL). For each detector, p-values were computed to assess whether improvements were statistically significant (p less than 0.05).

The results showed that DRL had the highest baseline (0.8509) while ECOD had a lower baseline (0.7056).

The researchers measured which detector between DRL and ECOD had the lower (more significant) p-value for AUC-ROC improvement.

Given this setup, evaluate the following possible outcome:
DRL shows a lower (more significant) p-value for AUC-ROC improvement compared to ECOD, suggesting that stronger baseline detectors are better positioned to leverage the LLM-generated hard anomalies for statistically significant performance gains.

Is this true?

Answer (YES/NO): YES